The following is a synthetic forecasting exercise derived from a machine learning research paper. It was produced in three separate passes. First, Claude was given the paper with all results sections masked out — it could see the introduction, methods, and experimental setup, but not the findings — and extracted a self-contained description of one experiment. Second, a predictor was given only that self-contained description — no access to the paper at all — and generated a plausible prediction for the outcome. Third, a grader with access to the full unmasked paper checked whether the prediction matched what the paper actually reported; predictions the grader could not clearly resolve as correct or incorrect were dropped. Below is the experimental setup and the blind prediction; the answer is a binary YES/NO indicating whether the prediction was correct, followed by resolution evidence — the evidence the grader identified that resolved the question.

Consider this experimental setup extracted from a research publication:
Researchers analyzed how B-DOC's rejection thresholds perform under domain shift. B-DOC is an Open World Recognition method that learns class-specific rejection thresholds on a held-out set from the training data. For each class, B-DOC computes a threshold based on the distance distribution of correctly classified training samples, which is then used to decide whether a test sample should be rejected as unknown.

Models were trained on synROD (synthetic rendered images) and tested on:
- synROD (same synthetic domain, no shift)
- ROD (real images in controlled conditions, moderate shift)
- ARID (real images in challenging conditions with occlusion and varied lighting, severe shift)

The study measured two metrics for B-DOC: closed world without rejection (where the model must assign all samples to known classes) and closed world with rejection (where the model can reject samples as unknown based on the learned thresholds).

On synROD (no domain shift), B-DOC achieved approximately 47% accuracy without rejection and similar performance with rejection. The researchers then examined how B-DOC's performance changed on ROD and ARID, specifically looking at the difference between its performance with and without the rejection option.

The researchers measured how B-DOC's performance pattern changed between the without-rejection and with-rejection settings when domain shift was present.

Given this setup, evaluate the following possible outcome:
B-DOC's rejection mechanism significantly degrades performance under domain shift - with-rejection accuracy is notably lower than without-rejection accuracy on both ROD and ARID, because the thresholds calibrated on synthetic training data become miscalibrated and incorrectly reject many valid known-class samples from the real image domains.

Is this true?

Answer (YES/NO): YES